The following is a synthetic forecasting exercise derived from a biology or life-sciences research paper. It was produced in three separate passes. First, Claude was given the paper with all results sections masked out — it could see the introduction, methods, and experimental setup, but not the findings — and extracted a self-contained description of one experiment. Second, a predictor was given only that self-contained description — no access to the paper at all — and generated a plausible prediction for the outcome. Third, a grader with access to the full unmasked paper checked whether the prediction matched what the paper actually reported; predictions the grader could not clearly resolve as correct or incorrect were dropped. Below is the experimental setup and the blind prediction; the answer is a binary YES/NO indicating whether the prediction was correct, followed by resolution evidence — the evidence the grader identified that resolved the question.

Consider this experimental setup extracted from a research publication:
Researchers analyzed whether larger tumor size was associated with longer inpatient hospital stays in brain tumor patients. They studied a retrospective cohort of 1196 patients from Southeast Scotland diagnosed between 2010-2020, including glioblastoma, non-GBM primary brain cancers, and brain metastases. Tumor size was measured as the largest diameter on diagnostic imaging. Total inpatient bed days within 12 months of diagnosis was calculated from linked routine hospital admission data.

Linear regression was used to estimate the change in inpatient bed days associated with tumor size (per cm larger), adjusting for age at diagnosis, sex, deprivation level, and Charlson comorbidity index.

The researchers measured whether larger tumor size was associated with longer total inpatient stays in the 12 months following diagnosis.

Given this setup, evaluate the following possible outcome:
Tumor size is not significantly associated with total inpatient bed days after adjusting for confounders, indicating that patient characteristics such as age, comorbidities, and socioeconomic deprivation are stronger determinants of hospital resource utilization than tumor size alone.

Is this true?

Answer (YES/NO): NO